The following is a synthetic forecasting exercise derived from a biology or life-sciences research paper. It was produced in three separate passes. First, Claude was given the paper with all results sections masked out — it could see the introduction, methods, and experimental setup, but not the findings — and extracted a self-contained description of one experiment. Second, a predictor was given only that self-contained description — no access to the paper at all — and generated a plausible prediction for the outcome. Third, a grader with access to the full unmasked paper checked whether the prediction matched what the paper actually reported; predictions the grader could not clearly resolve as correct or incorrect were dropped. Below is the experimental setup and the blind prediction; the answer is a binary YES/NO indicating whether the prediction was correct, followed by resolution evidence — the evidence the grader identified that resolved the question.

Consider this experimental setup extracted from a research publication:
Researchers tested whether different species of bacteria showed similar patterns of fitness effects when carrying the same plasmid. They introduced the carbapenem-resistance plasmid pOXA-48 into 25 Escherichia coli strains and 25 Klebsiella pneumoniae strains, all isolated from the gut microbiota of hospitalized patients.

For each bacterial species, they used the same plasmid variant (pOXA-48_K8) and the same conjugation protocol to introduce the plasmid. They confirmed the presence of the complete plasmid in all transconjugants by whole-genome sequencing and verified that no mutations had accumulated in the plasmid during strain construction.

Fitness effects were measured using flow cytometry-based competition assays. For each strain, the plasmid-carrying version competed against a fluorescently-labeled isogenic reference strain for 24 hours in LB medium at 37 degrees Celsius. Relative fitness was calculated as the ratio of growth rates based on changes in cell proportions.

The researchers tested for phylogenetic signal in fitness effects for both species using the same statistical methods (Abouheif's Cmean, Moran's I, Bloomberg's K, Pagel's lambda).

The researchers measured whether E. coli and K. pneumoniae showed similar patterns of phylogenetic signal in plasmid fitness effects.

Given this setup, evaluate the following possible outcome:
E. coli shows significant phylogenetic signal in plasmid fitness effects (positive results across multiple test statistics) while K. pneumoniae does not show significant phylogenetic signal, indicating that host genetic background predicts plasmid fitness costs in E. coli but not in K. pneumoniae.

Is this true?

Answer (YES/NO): NO